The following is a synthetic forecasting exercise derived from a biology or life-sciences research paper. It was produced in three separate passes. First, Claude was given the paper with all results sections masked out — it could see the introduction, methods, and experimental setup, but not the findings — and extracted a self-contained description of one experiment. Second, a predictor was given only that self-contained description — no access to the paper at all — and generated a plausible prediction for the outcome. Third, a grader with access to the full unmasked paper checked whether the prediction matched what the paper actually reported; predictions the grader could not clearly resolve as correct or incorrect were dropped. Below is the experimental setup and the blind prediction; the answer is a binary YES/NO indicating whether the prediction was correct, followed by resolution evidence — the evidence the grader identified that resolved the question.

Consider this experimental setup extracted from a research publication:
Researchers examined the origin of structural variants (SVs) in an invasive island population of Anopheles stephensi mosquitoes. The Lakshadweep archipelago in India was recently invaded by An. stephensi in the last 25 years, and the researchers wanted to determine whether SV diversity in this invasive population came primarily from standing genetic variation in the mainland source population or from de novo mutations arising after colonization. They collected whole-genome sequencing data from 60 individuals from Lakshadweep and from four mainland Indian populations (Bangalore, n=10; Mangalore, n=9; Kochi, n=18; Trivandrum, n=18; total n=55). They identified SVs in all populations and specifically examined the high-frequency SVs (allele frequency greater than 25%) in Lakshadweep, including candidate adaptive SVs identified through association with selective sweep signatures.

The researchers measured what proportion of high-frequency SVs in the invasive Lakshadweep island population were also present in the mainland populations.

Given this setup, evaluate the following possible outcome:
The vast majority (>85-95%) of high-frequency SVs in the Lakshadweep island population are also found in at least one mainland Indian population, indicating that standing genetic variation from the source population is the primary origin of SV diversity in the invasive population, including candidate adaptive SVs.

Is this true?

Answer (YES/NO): YES